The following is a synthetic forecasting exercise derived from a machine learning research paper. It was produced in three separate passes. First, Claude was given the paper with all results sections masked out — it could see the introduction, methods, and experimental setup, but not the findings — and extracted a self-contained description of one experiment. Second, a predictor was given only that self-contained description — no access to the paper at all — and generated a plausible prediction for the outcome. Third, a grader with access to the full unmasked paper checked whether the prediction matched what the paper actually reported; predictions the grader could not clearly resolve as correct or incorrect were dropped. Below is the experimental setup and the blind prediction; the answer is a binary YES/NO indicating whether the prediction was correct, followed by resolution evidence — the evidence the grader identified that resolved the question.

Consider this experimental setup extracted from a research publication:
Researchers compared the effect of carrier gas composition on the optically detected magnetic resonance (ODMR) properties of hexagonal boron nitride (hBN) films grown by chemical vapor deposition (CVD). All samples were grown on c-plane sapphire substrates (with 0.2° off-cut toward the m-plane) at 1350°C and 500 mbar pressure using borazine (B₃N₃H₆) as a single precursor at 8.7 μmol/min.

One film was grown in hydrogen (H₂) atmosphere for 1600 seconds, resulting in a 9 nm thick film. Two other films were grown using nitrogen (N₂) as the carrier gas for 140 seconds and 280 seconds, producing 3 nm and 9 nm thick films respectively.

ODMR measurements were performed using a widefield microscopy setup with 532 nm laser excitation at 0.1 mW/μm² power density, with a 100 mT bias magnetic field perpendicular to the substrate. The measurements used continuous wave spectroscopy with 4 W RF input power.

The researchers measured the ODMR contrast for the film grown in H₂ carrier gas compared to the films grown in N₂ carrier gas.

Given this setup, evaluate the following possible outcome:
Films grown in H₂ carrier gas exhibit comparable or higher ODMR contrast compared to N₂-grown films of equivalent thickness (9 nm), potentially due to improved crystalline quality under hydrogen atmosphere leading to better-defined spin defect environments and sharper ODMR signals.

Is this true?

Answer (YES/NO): YES